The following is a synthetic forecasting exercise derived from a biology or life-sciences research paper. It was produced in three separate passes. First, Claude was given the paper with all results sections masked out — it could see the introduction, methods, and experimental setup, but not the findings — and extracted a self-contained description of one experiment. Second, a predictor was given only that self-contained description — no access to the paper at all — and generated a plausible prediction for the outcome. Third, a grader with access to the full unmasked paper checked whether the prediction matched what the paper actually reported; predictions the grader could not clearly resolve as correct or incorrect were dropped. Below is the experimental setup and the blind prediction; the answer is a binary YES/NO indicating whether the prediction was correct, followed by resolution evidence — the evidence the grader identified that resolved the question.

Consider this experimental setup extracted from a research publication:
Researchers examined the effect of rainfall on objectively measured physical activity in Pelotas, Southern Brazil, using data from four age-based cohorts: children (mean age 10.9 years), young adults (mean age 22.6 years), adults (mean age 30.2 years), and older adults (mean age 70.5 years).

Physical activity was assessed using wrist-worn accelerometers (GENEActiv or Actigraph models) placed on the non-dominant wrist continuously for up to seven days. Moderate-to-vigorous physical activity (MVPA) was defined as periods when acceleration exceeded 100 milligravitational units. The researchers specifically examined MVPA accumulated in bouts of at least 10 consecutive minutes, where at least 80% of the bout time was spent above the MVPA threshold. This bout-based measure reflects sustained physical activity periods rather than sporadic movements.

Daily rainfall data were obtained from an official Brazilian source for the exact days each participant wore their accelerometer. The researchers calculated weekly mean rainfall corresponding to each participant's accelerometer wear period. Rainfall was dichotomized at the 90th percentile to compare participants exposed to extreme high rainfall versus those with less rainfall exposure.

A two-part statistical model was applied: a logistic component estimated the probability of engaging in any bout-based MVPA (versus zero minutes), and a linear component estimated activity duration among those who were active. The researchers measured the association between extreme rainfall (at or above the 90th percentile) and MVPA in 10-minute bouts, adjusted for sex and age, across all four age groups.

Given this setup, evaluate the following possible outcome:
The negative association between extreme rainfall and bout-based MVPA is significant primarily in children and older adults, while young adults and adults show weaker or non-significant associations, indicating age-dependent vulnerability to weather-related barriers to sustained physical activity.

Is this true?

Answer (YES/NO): NO